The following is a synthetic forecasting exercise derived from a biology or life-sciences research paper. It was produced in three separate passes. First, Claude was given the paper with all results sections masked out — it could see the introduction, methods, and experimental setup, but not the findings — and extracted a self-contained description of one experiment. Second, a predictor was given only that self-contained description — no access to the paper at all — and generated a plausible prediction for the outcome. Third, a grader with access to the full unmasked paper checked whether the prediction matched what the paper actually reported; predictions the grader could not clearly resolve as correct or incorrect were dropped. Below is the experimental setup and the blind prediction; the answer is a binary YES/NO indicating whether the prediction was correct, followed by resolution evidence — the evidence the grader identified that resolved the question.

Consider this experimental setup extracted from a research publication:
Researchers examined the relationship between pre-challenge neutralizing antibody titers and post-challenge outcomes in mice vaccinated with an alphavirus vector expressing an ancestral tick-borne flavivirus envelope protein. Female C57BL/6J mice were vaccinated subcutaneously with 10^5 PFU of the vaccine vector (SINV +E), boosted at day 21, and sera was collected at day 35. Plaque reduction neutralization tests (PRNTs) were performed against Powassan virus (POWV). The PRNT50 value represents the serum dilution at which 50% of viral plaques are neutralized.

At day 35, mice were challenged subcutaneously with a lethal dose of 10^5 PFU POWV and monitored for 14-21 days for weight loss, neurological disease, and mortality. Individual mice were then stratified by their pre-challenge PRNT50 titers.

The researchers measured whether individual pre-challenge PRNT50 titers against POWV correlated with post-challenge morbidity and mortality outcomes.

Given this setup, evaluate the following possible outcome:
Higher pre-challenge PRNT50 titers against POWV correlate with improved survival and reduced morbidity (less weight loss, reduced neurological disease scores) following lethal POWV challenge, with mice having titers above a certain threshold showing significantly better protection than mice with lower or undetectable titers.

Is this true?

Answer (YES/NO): YES